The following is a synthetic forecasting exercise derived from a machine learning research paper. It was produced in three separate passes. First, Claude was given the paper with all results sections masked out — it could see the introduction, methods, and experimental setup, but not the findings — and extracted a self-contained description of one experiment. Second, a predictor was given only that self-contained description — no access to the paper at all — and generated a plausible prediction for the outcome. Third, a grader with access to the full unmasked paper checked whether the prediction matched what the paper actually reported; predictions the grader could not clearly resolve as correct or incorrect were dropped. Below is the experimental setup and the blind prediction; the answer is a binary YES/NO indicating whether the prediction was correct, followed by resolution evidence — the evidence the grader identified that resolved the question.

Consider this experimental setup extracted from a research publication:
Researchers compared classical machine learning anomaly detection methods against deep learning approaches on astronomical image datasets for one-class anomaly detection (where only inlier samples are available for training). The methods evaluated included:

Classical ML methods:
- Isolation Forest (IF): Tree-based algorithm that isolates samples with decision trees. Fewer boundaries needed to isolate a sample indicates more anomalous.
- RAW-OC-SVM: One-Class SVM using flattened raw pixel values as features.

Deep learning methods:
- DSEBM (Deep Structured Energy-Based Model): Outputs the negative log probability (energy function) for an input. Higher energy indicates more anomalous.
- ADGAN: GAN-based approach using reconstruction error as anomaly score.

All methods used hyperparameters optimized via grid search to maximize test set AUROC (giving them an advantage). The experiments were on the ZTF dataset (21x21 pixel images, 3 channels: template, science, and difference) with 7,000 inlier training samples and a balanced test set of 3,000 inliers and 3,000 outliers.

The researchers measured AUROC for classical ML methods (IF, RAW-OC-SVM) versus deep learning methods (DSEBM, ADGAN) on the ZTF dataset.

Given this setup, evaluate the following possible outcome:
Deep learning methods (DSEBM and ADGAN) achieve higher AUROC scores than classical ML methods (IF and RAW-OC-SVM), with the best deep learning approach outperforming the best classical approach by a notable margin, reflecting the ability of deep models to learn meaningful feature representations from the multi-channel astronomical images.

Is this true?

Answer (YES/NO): NO